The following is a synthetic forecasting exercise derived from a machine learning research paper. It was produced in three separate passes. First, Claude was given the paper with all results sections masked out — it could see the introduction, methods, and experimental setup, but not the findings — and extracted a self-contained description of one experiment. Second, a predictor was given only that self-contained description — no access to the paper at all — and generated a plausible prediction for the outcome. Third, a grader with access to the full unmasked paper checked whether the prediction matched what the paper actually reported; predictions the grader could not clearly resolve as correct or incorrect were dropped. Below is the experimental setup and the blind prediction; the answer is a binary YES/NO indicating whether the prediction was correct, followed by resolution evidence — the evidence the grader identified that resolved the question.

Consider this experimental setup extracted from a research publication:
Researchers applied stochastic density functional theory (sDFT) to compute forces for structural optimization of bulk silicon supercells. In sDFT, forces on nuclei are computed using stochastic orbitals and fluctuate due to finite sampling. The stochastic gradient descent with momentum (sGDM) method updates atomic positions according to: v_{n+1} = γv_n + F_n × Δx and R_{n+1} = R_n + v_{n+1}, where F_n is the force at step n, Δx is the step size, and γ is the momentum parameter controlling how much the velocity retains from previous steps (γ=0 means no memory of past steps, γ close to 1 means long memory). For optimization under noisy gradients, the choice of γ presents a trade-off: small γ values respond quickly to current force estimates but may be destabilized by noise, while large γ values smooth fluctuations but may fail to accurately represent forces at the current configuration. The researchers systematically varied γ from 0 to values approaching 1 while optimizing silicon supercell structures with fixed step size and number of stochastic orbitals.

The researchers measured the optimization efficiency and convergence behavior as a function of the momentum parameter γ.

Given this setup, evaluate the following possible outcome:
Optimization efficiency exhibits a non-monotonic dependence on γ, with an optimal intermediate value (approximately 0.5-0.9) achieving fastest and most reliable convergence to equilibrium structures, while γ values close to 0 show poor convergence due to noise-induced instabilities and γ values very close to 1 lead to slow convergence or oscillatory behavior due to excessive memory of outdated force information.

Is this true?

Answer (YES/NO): NO